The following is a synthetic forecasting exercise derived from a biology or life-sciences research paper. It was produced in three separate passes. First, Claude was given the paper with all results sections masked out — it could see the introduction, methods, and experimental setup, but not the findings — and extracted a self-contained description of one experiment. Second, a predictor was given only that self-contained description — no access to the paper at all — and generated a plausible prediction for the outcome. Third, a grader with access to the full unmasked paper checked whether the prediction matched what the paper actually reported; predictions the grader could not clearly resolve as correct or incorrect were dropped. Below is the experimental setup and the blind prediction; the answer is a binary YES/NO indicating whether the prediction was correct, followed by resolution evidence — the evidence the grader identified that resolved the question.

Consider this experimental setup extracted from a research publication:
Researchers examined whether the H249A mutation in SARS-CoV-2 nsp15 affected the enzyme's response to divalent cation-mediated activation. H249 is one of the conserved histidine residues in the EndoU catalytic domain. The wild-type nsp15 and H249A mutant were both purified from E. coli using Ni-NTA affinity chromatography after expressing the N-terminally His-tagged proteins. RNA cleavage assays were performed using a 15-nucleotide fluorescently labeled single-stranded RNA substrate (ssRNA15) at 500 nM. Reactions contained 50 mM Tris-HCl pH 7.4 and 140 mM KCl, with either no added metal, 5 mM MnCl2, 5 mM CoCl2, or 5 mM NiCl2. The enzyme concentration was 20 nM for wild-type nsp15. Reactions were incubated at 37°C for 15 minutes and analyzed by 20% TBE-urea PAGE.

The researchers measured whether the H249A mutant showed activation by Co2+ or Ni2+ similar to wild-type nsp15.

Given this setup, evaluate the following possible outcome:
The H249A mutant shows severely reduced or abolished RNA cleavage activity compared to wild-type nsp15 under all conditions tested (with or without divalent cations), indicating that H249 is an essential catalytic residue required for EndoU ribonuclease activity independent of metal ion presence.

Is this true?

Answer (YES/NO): NO